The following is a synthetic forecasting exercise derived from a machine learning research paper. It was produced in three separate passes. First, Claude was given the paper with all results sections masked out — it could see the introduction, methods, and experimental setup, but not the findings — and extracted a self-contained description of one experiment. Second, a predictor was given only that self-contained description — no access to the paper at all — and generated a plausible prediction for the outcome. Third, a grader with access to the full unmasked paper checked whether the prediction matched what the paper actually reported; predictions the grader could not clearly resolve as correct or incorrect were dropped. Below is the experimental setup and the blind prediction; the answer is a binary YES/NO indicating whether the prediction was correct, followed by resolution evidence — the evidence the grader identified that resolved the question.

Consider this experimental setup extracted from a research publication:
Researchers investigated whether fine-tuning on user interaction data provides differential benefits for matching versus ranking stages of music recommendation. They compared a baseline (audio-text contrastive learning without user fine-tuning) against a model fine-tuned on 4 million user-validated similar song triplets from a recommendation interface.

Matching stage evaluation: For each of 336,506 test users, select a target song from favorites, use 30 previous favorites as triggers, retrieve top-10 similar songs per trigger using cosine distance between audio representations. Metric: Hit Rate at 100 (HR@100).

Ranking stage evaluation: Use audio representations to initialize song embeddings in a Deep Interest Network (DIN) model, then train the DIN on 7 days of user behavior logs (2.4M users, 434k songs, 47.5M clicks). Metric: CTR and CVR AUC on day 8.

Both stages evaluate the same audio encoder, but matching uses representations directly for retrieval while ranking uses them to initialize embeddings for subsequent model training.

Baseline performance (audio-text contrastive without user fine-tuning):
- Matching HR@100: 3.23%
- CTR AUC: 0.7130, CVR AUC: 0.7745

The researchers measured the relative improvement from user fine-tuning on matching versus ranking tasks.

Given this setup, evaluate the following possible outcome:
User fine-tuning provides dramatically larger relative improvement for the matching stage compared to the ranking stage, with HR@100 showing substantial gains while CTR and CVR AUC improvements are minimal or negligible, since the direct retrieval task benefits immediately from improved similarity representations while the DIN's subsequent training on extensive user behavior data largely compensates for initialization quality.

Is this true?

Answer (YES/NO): NO